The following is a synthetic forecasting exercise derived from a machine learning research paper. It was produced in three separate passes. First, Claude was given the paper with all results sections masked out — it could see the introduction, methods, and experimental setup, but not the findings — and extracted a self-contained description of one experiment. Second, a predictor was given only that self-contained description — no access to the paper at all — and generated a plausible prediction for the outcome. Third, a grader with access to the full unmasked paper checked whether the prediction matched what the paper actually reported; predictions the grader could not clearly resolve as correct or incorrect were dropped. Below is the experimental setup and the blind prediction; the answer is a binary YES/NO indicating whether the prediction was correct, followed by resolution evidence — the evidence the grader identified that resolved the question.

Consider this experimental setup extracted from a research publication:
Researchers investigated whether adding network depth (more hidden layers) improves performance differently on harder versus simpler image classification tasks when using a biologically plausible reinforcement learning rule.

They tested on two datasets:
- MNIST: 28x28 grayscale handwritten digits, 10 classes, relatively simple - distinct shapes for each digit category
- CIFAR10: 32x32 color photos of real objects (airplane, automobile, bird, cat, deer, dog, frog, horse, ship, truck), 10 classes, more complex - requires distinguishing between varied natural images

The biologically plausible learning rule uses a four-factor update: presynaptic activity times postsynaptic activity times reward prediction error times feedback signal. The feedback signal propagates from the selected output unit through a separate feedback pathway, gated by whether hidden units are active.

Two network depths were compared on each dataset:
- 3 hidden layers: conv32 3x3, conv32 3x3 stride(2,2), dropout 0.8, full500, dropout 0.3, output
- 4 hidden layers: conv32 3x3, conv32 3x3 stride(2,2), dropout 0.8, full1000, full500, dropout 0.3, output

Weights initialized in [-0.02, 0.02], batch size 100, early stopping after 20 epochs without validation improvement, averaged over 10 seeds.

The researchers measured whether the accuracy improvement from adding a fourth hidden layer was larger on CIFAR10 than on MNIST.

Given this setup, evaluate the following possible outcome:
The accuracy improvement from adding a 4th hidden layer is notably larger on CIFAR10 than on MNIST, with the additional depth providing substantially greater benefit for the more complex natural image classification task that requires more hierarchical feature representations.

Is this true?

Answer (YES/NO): NO